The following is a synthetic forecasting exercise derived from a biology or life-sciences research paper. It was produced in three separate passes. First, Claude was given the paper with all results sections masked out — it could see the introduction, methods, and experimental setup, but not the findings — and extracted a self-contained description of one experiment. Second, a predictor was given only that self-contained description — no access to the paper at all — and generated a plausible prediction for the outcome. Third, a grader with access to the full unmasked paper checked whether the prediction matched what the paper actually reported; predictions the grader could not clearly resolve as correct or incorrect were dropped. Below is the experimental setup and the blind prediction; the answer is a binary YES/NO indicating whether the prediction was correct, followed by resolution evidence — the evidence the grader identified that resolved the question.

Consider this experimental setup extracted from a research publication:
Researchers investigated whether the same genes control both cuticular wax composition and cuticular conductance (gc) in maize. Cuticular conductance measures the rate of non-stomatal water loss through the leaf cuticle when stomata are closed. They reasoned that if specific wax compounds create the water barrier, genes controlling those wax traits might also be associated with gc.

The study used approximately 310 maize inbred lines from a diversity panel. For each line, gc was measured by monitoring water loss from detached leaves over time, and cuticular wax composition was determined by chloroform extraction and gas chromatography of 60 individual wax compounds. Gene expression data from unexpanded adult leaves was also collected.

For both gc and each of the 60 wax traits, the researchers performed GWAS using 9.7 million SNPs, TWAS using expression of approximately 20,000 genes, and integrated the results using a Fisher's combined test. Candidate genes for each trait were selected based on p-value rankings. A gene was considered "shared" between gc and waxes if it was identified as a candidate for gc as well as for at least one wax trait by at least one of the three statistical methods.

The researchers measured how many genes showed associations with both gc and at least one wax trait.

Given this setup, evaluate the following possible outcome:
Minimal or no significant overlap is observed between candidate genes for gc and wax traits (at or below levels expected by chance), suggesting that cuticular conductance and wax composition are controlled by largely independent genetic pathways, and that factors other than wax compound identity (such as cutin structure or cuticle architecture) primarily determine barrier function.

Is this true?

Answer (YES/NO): NO